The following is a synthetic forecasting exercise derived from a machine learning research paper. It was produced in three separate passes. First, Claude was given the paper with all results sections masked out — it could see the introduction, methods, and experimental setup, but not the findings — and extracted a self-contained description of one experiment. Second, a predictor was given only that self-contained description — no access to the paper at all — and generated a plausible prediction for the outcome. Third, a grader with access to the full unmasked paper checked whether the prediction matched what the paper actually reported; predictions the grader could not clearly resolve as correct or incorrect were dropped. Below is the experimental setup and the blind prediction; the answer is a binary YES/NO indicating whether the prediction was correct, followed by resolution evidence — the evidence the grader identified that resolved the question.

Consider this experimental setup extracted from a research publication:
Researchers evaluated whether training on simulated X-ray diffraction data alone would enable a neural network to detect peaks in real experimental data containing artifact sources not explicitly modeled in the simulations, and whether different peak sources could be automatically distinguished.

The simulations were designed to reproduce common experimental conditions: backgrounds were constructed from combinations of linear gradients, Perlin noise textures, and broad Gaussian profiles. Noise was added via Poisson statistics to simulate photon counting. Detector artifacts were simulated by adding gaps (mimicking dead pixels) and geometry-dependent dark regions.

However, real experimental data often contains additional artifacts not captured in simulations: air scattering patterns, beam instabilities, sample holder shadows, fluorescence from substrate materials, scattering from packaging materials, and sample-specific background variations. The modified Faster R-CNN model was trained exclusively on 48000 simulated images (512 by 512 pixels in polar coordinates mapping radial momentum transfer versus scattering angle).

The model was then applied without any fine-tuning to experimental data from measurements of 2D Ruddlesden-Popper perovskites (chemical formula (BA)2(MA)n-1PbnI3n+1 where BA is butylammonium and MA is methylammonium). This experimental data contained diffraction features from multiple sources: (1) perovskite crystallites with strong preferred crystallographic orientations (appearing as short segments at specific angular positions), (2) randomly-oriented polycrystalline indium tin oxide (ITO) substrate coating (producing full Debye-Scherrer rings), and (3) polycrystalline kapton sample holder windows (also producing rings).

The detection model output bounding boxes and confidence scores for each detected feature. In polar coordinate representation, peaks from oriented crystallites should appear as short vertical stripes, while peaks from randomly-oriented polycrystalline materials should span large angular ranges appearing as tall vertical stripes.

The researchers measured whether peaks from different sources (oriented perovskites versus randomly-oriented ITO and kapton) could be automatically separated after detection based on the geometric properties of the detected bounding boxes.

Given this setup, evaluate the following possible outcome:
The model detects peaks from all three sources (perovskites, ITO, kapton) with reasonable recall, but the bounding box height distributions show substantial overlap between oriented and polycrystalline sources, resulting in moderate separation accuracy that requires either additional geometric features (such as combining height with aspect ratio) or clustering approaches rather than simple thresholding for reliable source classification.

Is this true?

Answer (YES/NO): NO